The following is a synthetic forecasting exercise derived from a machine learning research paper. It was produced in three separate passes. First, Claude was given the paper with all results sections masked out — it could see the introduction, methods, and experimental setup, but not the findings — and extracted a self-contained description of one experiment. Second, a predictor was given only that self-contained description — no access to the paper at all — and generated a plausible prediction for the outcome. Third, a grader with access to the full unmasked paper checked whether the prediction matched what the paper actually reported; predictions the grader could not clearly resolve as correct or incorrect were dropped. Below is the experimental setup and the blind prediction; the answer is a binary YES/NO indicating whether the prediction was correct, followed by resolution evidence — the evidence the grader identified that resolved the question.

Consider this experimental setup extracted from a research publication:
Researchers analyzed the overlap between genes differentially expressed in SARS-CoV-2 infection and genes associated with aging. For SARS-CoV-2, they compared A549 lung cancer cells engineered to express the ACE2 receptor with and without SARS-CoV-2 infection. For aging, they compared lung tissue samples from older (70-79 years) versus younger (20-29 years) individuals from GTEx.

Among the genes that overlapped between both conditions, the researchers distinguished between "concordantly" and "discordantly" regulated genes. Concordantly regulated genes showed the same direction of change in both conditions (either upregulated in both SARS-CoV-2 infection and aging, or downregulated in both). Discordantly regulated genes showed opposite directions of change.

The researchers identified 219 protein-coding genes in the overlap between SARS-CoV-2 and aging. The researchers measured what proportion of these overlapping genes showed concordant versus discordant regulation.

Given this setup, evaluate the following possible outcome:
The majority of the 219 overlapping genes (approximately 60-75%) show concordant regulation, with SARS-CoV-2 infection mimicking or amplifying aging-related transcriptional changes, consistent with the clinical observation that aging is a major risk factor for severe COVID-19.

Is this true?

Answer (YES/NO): NO